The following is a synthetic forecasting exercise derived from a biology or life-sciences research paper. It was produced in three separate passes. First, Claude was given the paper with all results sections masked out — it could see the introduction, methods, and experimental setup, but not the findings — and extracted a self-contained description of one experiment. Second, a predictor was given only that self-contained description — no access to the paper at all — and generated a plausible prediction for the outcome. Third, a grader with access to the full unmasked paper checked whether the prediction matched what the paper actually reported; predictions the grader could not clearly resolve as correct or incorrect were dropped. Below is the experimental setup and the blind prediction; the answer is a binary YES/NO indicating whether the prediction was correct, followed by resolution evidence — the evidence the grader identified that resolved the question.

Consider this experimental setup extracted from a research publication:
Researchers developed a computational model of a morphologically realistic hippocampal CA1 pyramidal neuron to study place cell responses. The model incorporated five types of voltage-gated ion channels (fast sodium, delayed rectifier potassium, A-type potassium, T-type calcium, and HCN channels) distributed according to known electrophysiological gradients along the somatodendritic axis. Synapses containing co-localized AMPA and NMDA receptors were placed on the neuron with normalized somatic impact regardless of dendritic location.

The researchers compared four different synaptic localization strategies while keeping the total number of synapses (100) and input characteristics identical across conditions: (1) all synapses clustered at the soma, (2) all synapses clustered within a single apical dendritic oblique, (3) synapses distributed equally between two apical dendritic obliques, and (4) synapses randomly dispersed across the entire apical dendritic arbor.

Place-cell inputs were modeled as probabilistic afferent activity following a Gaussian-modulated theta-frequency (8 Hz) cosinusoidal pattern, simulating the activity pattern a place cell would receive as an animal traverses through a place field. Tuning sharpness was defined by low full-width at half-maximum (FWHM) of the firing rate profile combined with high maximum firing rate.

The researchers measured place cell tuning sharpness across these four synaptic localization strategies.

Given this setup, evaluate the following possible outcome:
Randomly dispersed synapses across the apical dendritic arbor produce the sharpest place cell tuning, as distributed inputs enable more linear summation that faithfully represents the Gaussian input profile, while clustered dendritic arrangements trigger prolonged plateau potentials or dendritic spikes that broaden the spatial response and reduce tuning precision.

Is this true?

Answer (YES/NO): NO